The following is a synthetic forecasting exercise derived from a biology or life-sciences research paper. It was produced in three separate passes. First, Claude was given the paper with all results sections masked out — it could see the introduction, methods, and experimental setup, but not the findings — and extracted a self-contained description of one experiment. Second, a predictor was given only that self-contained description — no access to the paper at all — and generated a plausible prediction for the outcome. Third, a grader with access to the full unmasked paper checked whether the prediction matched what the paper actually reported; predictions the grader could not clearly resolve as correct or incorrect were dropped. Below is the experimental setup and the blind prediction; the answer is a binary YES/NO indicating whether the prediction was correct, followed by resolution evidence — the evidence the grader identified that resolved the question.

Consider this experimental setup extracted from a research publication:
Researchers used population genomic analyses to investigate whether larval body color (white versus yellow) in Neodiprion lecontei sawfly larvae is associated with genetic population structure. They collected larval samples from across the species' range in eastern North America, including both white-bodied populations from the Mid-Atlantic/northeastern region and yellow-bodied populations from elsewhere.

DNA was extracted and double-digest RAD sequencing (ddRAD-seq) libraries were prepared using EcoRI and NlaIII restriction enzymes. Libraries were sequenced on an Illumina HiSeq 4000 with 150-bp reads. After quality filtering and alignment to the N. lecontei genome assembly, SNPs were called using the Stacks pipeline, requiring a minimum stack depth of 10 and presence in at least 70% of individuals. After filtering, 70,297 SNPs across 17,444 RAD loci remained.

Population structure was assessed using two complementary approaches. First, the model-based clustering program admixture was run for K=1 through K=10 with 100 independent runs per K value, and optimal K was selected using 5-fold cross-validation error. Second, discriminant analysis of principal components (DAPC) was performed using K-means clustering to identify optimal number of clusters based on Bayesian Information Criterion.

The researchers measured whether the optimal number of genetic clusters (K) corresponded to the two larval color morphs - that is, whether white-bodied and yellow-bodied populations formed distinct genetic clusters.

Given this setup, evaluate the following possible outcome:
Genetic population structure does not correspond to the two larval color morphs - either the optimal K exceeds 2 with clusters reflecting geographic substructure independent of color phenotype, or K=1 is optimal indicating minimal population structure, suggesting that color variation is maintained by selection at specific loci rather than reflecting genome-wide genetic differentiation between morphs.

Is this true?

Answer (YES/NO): NO